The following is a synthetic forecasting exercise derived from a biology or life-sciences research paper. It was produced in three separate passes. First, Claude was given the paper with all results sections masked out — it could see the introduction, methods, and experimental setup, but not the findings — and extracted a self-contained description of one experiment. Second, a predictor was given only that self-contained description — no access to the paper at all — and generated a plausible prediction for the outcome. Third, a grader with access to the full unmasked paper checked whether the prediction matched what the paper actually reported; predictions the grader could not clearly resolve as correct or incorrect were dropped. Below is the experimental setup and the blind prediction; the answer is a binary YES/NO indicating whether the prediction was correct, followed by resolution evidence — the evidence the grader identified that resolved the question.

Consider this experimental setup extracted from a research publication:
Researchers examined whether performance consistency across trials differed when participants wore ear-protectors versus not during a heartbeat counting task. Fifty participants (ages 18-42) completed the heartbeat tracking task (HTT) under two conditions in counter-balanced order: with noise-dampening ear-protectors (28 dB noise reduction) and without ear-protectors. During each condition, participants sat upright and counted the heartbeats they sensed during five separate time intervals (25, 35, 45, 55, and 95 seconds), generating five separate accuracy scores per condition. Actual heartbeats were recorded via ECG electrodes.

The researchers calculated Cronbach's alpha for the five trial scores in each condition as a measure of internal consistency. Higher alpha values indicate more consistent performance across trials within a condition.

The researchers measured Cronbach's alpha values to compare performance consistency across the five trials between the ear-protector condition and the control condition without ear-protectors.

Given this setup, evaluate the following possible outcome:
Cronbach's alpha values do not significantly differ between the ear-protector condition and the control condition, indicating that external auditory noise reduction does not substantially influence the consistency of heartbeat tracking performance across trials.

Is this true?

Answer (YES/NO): NO